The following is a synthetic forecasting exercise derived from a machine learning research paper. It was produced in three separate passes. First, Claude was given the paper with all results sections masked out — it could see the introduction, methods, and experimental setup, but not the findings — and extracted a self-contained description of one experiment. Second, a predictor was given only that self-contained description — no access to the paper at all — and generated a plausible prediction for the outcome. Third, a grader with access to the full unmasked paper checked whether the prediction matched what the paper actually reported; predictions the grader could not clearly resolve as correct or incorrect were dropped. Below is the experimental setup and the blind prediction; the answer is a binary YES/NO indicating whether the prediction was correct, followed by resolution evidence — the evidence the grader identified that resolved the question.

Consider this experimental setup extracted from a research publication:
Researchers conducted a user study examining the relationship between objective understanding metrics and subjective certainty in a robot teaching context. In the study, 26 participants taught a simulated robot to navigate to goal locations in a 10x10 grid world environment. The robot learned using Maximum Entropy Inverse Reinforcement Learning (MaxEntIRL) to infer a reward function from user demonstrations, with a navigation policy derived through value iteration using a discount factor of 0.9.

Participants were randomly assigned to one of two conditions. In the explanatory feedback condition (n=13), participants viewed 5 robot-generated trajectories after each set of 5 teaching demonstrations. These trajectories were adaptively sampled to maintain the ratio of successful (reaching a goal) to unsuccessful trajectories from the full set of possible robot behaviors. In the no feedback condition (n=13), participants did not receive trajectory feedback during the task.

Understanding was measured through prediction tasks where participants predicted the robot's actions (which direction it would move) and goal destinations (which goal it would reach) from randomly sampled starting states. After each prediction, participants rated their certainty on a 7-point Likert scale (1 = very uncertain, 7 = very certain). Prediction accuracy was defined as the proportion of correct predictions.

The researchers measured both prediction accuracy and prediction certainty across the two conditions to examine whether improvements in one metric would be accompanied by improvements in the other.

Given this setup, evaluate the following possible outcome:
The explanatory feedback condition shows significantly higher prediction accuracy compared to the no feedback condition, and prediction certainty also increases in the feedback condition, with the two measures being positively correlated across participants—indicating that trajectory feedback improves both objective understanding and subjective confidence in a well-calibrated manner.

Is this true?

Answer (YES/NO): NO